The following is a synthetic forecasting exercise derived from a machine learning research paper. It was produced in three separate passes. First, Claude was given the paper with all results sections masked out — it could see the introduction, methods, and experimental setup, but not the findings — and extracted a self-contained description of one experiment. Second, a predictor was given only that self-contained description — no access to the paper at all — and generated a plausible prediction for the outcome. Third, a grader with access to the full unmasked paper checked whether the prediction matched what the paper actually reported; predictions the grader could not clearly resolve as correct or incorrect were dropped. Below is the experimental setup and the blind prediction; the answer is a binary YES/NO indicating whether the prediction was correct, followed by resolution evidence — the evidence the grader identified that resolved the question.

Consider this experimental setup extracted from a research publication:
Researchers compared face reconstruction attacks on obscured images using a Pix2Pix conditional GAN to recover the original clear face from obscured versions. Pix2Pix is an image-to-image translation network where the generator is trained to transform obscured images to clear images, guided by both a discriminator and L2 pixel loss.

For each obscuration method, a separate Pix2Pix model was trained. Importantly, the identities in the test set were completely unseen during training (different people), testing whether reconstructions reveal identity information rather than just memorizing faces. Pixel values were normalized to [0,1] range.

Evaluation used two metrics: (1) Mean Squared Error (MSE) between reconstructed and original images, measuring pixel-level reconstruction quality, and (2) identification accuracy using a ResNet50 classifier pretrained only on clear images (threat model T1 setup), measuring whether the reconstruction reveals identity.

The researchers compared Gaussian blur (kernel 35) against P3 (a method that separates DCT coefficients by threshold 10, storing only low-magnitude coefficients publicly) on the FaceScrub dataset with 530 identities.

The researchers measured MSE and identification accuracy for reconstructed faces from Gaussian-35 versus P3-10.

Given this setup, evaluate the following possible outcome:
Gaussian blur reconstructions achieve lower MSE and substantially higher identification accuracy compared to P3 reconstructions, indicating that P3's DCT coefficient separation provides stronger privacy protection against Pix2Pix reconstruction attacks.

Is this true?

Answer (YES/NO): NO